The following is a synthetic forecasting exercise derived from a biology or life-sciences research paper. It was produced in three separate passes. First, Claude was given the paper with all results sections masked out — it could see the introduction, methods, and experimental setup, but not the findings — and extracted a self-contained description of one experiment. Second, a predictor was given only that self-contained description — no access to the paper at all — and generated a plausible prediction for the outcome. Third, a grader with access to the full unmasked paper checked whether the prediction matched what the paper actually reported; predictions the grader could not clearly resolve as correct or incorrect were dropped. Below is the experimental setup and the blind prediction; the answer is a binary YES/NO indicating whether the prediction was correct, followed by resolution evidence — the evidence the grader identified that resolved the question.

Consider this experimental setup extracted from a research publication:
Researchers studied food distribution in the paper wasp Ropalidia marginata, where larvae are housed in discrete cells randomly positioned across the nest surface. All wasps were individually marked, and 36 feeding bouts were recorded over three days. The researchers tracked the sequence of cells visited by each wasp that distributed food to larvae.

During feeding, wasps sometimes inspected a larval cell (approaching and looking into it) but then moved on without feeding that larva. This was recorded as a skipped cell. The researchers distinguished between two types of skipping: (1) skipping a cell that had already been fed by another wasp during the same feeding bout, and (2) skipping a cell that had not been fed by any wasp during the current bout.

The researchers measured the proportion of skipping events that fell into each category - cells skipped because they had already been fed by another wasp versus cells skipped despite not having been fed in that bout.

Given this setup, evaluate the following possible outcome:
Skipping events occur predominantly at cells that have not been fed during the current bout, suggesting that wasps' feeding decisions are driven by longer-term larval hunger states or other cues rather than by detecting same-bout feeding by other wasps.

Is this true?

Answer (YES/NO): YES